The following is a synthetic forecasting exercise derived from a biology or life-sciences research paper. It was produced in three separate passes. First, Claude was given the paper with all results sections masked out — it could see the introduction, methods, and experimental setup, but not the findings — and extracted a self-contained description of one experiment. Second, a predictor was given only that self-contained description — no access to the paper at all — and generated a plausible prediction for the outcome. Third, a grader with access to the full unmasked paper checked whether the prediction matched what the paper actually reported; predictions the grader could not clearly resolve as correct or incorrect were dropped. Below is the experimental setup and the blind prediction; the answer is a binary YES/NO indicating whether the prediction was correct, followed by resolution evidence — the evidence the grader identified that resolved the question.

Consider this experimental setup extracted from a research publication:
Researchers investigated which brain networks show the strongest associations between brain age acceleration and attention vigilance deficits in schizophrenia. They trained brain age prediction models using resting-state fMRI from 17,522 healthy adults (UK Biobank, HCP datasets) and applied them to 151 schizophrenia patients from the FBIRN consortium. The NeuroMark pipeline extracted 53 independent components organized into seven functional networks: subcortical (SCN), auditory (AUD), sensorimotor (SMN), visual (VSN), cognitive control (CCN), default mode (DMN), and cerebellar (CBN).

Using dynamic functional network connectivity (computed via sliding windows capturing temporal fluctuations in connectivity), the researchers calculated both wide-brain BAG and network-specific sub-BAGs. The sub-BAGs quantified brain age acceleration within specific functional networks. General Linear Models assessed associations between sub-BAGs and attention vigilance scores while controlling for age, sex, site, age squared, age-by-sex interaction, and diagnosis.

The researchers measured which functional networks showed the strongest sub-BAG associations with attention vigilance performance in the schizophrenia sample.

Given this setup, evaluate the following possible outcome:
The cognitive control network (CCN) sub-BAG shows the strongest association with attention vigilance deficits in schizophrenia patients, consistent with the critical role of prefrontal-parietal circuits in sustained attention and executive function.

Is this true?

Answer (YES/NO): NO